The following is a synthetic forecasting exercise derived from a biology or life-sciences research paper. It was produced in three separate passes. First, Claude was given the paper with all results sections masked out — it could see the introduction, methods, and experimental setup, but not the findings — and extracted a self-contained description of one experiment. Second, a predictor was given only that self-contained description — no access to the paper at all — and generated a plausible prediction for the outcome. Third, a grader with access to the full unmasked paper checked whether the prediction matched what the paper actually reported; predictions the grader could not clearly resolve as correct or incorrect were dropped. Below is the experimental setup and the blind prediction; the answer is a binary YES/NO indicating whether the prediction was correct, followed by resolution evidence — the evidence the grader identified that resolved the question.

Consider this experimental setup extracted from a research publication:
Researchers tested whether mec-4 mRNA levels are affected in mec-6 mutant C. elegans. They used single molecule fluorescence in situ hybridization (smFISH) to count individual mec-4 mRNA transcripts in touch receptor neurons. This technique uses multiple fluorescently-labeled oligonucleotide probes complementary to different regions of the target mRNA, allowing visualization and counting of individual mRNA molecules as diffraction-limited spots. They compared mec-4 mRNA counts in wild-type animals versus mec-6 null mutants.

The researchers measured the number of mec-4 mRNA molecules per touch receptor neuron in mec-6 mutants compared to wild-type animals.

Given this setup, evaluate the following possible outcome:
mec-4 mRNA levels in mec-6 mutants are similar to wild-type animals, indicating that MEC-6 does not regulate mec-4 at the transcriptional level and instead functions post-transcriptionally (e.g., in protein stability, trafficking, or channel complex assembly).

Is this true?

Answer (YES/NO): YES